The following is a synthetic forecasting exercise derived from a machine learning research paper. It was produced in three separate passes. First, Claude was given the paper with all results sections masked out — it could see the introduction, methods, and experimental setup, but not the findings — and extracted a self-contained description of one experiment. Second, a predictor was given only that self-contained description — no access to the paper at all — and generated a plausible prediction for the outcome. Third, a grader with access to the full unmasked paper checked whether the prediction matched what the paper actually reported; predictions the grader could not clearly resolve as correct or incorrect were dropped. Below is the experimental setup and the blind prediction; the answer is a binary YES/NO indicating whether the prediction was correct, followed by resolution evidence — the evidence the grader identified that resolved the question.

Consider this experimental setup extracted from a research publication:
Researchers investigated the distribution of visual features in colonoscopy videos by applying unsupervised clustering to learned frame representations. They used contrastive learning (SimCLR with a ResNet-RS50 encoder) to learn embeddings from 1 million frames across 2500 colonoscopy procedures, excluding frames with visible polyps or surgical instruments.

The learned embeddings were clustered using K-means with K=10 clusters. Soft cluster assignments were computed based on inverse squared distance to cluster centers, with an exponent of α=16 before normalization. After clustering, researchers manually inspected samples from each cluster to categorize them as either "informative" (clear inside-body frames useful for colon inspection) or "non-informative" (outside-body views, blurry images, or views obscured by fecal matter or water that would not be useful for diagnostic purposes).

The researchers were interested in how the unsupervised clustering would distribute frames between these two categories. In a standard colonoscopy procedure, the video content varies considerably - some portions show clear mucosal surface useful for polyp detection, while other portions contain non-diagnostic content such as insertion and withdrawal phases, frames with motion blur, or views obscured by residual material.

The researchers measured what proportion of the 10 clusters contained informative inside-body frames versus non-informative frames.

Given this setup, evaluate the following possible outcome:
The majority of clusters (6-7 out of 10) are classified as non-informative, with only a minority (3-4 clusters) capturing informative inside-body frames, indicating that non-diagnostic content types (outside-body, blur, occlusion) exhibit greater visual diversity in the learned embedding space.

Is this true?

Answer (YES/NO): YES